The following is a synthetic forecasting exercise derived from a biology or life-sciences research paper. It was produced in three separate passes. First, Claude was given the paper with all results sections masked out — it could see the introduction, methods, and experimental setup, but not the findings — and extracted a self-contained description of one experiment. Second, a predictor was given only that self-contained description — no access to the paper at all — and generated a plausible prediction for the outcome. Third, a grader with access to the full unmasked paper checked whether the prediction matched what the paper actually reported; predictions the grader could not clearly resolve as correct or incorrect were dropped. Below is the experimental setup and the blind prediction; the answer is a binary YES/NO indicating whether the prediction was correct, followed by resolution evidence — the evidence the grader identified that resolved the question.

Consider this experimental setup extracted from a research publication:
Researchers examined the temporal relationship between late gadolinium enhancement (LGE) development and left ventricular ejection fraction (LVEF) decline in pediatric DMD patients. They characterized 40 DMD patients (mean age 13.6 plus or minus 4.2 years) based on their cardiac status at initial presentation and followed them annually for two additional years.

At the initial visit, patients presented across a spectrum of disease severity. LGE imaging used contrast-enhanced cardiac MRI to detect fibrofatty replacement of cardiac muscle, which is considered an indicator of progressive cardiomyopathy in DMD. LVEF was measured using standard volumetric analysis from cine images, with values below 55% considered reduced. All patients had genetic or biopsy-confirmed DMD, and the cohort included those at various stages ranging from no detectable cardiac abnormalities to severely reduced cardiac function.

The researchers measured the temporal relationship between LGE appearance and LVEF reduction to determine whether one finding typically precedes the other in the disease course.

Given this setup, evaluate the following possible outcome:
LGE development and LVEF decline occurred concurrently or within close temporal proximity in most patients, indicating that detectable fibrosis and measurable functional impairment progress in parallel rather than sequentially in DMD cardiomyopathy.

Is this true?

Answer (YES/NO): NO